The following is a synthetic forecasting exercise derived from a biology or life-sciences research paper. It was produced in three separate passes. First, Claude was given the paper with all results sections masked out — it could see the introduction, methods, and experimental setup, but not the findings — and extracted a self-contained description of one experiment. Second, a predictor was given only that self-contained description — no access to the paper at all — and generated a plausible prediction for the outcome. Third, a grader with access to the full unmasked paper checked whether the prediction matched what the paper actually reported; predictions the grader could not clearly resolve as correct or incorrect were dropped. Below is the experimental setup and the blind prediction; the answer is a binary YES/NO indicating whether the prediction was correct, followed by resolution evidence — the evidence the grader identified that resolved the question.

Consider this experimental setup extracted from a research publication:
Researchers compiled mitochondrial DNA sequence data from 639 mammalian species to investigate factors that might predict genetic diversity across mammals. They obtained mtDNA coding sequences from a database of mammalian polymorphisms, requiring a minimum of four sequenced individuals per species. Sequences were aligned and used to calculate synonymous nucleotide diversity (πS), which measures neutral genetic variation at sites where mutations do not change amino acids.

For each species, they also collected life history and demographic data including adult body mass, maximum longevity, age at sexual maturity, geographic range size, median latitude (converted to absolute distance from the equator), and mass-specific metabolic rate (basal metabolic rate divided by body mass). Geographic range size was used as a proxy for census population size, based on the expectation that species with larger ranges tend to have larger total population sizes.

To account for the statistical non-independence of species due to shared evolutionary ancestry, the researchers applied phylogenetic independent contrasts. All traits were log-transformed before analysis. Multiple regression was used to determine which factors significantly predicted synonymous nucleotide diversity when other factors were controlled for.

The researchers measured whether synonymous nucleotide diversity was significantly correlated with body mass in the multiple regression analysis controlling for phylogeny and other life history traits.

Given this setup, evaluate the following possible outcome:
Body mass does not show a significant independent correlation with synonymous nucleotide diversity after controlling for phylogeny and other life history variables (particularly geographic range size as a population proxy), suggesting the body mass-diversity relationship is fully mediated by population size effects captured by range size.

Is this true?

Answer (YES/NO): NO